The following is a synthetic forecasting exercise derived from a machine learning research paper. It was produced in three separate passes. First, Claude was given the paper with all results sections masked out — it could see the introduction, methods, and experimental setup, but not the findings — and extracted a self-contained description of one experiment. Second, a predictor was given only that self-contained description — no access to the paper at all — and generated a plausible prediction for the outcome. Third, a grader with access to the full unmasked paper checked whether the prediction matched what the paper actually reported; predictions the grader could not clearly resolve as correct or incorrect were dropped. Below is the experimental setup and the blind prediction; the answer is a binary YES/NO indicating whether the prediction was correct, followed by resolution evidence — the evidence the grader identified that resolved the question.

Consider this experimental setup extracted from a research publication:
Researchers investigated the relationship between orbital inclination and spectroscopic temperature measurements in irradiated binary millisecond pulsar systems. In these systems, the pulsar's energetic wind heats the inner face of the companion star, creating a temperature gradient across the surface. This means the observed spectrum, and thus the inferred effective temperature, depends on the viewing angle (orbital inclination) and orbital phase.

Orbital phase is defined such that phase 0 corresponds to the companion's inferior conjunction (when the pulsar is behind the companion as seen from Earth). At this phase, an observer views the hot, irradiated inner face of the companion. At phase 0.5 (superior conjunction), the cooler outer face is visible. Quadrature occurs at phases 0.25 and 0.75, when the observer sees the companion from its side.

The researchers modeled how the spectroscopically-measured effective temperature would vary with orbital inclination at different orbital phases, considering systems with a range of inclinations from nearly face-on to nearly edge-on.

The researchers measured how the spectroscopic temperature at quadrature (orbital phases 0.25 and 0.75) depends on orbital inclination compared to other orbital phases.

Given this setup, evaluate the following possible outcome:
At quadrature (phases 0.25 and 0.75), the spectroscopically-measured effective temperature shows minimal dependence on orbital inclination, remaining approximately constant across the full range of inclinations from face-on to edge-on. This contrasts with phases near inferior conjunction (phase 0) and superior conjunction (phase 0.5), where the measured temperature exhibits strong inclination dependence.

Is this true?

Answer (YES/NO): YES